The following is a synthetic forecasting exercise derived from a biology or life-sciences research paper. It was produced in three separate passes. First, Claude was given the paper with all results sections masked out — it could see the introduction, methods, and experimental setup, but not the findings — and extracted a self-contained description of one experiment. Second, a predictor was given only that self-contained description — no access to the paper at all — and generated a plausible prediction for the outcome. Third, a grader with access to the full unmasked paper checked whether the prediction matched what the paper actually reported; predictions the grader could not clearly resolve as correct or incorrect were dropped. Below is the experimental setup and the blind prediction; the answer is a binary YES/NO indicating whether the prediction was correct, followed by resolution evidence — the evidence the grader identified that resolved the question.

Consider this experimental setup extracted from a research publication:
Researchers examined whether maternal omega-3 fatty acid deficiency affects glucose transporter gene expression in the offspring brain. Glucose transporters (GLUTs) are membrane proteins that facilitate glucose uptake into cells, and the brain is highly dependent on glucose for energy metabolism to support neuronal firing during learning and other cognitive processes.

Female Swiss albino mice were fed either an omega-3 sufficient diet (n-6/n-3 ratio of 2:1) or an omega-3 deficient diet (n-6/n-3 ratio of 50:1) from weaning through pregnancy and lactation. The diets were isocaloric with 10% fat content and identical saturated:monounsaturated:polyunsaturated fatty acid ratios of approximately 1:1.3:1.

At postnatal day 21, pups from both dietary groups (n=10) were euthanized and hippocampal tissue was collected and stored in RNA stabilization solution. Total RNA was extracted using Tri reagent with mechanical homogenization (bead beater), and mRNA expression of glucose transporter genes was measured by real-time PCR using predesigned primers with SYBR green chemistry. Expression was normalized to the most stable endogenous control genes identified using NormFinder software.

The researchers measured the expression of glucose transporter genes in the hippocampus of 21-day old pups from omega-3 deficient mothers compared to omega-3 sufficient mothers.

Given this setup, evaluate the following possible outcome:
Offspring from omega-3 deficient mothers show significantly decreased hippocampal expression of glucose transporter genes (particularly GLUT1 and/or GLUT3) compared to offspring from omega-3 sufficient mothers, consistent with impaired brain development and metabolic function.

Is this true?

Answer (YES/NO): YES